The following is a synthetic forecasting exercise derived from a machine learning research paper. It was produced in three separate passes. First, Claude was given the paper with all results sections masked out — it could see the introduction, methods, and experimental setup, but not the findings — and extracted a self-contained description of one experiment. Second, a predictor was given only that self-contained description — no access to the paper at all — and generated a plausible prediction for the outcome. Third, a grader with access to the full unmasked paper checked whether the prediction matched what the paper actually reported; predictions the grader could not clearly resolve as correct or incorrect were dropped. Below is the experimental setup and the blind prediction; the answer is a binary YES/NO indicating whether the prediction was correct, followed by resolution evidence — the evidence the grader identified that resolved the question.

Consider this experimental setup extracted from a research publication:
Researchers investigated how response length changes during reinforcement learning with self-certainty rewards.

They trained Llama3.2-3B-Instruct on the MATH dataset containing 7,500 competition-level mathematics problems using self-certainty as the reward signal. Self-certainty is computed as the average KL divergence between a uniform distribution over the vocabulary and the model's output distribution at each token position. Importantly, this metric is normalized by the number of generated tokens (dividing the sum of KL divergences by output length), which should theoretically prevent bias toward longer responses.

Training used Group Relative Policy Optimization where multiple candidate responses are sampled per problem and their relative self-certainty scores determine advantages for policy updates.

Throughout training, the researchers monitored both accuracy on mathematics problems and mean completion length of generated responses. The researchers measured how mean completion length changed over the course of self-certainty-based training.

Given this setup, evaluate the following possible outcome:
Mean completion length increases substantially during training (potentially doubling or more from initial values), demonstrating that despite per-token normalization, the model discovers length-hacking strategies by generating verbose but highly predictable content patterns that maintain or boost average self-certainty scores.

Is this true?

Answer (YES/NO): NO